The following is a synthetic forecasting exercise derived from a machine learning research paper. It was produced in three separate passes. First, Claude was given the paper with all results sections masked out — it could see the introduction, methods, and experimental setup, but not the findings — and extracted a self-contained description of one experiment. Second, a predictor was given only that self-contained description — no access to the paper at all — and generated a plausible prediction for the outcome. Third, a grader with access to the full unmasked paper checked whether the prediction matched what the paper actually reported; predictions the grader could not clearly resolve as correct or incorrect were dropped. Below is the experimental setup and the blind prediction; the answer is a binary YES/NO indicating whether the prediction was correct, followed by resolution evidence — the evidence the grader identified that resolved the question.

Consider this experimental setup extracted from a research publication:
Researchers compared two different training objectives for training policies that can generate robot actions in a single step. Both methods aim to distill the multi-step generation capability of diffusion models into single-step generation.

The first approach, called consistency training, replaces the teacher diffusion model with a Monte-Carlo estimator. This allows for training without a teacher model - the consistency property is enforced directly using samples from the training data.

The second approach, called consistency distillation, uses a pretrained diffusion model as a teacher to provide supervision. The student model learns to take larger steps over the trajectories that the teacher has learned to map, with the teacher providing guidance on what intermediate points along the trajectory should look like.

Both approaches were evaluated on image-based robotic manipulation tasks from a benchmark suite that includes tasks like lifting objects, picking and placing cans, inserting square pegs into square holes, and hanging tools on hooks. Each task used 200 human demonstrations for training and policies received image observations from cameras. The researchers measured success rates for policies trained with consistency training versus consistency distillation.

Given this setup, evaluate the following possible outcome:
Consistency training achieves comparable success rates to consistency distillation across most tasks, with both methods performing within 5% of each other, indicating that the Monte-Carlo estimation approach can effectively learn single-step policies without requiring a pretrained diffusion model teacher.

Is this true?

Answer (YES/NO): NO